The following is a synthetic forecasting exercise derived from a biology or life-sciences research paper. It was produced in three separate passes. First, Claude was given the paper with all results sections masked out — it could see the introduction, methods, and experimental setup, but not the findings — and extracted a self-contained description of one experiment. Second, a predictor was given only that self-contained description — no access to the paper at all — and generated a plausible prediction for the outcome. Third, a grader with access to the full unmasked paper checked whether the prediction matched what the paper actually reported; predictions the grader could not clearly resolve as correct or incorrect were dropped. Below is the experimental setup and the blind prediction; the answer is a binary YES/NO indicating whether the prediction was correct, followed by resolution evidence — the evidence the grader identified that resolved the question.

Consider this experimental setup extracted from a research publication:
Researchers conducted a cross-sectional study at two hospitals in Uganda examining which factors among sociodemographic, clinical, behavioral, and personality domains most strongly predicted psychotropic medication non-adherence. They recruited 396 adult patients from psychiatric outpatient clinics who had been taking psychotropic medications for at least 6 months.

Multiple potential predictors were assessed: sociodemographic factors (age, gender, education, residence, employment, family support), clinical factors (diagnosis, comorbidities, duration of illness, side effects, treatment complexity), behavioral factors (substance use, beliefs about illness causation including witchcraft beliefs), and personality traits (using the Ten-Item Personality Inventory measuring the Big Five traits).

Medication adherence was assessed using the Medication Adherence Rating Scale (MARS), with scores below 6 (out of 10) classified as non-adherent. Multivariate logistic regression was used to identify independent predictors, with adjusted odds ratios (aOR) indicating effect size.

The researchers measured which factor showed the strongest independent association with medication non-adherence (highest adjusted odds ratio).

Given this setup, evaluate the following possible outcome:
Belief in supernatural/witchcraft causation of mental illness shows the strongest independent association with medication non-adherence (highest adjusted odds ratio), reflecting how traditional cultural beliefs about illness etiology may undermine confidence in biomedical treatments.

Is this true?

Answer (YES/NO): NO